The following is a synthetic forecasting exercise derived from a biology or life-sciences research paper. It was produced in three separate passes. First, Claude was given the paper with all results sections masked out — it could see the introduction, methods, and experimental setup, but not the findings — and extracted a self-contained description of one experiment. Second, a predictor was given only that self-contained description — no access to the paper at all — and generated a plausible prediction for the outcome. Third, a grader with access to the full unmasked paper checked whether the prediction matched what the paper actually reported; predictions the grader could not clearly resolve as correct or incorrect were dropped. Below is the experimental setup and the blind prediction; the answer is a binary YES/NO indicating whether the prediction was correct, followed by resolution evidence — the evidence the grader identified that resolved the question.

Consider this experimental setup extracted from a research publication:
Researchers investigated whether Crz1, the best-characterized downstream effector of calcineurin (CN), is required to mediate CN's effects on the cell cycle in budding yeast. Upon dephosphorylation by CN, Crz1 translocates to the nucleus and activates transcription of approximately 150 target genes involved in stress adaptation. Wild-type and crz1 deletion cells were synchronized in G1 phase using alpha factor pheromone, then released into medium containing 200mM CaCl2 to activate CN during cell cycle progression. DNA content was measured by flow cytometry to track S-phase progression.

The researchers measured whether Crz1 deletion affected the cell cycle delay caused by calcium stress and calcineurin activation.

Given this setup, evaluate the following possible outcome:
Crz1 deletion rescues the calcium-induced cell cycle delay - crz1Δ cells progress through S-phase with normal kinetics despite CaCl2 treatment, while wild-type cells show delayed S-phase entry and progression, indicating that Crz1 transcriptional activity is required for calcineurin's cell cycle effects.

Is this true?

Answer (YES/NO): NO